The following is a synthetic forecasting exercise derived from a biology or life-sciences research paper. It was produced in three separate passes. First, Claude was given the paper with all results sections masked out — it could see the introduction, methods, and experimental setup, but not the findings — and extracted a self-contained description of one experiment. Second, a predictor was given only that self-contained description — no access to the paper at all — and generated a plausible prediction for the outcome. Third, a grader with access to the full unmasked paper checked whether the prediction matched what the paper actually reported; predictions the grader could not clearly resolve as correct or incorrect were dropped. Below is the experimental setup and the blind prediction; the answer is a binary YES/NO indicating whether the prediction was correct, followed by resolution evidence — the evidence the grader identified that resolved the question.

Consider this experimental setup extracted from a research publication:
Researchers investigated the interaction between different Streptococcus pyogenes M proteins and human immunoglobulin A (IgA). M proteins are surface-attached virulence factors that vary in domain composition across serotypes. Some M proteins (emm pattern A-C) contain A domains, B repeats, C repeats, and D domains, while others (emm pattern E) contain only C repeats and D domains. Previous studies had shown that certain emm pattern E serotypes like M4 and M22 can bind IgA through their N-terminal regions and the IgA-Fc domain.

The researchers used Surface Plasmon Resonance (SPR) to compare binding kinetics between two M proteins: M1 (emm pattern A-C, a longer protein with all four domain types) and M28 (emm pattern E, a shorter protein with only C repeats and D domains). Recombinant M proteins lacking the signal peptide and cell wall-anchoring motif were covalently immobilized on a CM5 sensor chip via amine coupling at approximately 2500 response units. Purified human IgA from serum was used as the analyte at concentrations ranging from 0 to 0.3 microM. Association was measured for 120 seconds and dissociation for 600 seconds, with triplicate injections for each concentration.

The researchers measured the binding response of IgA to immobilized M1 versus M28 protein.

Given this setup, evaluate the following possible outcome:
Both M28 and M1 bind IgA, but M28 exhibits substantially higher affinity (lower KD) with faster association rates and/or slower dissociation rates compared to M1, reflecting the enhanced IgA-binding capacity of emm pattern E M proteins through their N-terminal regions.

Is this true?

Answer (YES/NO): YES